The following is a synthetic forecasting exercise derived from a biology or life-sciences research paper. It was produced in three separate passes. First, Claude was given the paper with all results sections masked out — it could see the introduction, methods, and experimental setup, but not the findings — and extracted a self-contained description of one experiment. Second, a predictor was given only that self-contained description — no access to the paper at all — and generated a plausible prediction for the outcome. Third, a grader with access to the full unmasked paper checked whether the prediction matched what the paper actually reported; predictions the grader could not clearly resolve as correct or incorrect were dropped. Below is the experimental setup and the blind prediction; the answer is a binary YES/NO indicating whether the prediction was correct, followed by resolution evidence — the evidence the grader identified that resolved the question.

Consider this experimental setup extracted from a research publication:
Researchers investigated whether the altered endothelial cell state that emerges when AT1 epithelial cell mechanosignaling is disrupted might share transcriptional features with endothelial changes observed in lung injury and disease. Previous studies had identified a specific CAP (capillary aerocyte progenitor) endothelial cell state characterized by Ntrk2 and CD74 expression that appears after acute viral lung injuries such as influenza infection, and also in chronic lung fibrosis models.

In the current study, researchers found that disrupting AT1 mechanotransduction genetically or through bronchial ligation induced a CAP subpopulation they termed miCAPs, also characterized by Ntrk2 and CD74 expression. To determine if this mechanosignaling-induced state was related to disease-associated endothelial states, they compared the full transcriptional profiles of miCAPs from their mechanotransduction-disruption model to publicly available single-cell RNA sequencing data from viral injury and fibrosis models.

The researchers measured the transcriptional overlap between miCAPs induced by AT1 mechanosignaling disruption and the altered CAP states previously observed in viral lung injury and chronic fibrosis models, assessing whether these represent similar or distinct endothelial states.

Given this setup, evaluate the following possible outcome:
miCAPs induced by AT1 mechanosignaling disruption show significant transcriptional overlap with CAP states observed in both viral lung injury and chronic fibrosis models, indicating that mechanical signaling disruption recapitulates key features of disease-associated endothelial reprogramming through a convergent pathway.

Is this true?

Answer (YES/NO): YES